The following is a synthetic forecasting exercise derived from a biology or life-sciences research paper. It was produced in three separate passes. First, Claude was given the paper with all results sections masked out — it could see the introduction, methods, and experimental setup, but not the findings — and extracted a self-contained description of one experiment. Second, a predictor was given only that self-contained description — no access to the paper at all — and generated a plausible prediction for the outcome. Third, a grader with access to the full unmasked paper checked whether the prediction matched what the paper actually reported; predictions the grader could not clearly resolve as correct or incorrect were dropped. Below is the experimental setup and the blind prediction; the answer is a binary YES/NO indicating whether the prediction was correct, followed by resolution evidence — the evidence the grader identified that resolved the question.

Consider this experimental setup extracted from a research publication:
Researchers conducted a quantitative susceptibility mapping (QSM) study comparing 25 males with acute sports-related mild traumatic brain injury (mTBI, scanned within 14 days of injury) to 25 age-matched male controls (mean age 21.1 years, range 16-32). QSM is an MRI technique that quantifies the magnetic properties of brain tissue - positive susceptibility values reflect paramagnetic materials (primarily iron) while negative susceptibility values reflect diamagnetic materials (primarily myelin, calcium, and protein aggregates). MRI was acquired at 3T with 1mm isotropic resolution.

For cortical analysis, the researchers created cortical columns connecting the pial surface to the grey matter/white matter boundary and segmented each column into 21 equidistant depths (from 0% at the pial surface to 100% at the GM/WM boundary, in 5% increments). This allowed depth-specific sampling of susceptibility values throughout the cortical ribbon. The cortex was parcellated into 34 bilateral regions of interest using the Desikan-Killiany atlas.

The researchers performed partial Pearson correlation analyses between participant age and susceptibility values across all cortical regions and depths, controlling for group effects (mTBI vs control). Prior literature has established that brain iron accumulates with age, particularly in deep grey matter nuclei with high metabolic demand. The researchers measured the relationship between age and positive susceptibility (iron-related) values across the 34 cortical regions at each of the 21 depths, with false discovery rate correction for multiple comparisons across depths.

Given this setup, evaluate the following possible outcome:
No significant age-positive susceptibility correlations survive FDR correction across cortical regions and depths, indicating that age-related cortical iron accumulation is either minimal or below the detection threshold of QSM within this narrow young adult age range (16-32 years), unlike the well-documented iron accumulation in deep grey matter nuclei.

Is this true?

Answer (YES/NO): NO